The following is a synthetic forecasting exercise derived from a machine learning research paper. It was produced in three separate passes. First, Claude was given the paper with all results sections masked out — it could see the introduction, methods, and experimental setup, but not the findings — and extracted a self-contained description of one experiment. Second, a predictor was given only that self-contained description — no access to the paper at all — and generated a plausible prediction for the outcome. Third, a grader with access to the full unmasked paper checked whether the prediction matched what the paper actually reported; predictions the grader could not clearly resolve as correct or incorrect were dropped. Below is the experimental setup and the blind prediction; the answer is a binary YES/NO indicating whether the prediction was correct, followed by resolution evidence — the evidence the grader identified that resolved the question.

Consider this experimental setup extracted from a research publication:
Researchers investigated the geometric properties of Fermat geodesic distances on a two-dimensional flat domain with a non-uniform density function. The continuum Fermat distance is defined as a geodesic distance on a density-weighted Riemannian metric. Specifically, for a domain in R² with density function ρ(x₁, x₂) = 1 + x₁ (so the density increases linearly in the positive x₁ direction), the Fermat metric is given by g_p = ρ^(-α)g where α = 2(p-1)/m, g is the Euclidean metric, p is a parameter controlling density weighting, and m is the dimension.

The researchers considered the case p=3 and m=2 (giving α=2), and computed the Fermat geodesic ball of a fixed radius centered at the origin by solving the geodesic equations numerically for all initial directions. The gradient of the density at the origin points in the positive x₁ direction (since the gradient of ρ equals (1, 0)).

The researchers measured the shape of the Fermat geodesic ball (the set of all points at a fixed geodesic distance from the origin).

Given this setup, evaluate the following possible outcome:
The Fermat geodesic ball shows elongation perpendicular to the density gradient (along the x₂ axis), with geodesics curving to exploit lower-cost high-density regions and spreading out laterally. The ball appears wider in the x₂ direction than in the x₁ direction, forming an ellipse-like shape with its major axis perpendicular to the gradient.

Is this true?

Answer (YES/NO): NO